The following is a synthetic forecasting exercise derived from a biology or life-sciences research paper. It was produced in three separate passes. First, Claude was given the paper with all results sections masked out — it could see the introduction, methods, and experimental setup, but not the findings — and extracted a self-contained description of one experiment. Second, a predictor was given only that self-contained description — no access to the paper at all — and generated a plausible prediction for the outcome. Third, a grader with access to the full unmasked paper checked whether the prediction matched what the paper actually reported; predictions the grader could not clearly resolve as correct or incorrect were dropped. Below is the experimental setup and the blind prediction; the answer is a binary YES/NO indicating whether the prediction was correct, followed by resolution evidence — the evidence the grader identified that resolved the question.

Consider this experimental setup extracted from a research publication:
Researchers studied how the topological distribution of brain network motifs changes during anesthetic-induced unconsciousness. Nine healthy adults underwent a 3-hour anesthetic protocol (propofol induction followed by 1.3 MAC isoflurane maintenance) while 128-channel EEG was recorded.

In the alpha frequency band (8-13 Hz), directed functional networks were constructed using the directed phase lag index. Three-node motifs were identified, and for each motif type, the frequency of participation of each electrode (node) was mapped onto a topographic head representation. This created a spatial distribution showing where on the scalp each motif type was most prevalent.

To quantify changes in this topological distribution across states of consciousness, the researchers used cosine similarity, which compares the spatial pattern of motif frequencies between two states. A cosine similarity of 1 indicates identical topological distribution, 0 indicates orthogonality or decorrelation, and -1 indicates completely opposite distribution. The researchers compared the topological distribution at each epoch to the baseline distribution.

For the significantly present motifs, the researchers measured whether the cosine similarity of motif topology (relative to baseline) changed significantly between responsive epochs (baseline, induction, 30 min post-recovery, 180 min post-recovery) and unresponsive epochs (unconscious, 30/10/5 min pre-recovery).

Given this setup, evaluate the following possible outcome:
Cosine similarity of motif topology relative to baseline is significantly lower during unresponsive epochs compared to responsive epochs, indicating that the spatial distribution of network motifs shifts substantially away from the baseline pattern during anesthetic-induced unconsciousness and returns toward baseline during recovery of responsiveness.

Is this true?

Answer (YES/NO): YES